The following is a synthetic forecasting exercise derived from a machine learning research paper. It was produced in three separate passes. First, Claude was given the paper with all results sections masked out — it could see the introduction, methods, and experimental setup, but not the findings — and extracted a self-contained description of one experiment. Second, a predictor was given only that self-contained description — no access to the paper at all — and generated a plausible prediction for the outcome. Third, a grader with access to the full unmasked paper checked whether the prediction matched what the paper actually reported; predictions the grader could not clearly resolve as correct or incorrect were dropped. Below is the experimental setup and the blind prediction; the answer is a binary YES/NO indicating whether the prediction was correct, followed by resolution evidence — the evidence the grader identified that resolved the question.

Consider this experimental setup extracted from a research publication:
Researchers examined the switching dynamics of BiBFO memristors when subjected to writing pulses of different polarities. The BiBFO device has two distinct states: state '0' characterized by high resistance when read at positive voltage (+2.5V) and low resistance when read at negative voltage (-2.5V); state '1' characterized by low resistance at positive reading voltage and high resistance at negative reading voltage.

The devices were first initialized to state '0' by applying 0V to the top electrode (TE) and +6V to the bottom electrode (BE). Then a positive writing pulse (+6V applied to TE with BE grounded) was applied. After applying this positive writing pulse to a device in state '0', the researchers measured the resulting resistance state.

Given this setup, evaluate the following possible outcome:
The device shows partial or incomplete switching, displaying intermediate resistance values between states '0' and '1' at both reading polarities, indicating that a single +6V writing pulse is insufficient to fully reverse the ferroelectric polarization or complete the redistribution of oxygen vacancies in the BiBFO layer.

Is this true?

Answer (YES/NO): NO